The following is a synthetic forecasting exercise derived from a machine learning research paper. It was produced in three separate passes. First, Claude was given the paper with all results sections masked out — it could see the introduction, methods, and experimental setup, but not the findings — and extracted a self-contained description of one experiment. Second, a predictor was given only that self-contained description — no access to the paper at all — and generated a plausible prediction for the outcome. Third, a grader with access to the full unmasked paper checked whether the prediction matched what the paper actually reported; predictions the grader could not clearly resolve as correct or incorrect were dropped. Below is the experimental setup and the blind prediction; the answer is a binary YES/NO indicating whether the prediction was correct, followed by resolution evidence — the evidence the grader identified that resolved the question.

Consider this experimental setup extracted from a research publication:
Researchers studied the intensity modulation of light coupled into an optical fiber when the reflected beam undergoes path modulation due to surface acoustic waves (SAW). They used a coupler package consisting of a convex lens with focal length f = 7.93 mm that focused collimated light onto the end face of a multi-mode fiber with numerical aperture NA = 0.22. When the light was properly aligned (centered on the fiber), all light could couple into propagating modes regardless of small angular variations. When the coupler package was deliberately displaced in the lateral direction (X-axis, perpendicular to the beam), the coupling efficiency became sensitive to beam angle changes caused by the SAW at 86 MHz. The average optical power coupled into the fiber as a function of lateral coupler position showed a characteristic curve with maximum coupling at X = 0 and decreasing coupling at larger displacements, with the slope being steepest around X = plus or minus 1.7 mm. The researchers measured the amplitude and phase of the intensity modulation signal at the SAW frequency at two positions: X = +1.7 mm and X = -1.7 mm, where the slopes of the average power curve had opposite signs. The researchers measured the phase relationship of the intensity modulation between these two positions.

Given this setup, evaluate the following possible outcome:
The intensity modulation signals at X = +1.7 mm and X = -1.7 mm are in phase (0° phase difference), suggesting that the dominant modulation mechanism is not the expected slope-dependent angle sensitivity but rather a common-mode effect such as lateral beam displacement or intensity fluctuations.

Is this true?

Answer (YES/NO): NO